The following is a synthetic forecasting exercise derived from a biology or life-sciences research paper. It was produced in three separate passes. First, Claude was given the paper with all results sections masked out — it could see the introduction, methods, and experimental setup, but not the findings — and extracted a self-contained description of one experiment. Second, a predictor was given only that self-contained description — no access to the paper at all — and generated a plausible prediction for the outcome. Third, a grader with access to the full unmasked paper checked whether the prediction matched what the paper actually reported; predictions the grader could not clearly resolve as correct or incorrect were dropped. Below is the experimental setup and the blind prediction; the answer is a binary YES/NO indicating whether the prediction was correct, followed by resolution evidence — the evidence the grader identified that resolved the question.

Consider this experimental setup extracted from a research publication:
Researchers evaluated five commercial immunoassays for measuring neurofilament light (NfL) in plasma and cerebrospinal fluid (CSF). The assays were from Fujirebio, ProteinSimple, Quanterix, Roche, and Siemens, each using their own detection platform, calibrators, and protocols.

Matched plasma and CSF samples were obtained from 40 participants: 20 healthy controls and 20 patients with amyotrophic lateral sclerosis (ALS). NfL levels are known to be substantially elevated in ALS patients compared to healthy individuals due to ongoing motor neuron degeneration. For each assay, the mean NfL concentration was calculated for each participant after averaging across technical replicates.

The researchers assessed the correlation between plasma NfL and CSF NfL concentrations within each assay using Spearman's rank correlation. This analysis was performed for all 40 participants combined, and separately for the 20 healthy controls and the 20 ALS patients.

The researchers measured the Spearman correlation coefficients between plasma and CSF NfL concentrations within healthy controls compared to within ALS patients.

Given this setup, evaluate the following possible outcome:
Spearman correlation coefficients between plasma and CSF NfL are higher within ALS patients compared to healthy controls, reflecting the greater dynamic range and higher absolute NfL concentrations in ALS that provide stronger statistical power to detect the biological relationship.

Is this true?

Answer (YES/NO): YES